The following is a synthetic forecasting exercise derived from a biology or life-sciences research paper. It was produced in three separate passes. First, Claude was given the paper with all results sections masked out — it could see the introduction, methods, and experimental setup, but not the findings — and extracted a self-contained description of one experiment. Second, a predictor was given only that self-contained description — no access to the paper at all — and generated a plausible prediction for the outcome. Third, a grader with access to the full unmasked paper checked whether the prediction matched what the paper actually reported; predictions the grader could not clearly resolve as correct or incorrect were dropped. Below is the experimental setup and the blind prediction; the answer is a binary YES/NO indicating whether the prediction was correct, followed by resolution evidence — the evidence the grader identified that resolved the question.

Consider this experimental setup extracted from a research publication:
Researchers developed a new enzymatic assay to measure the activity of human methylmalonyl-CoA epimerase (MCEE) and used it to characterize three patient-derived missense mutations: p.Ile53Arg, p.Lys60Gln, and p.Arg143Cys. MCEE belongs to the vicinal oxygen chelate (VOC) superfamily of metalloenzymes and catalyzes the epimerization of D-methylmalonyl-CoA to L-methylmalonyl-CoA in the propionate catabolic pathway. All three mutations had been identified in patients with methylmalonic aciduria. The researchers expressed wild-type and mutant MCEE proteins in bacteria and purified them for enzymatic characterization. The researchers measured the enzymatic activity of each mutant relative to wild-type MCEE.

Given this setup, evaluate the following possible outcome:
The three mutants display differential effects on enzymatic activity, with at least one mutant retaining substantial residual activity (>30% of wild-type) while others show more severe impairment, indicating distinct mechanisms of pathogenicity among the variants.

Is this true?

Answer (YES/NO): YES